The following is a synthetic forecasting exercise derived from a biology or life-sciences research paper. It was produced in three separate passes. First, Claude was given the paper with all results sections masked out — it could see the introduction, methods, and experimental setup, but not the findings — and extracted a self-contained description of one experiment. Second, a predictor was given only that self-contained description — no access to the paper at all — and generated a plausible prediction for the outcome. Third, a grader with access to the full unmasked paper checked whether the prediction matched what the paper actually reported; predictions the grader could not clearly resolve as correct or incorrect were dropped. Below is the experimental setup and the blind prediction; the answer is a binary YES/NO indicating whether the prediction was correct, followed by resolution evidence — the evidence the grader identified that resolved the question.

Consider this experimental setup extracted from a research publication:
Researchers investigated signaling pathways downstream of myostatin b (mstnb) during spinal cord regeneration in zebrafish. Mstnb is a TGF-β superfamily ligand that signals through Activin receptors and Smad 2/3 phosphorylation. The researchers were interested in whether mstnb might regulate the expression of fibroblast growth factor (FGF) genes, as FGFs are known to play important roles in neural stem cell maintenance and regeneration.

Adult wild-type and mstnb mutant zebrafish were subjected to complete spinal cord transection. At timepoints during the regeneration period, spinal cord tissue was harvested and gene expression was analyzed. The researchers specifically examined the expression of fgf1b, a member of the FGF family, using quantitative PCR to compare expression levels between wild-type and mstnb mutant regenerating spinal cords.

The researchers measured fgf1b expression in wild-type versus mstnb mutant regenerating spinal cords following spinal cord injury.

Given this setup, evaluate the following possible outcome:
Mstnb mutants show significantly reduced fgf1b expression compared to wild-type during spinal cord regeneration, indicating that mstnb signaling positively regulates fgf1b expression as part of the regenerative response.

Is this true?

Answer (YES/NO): YES